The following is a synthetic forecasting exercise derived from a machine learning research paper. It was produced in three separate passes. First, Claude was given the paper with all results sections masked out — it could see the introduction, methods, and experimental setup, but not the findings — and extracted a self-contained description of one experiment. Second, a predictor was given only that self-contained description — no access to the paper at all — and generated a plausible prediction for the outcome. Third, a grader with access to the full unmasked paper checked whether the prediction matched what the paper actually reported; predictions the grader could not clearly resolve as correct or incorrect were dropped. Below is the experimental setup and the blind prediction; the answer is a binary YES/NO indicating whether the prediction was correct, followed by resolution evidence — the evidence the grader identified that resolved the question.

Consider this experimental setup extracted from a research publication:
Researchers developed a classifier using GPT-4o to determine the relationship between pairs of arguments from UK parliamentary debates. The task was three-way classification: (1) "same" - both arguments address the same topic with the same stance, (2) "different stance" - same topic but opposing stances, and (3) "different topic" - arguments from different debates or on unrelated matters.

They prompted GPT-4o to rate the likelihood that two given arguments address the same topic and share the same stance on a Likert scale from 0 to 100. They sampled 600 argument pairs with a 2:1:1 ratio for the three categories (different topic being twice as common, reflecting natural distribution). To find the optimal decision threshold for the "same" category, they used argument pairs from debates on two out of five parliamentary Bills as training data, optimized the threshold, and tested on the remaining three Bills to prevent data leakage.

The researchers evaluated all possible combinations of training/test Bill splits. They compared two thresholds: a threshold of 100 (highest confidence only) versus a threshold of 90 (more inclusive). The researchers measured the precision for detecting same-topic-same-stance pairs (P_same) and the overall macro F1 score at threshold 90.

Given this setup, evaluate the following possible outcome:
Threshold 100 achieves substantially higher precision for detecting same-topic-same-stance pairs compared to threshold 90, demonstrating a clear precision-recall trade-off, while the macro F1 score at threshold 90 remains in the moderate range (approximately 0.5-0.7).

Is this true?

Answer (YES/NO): NO